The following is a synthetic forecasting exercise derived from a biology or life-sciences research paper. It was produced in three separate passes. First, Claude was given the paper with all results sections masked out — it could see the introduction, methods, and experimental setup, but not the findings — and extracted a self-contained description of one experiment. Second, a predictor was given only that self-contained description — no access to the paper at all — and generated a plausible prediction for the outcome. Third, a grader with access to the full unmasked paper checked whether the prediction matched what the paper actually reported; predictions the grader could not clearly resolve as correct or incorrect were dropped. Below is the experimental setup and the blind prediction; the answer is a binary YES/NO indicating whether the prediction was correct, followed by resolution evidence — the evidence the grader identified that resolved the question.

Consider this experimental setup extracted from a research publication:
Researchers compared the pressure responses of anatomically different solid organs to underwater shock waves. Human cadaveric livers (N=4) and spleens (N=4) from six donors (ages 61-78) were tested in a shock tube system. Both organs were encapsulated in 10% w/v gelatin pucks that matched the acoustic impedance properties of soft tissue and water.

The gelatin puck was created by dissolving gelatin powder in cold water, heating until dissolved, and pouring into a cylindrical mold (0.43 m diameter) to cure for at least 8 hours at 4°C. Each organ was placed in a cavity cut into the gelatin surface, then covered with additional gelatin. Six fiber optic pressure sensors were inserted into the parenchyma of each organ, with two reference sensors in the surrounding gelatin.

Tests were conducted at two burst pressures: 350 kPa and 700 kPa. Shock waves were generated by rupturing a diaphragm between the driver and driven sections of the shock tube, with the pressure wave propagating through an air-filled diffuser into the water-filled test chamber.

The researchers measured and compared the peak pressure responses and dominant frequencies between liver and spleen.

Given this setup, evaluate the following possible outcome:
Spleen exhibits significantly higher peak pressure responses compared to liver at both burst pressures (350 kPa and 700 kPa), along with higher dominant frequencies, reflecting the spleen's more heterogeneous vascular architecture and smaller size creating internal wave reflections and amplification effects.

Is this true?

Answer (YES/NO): NO